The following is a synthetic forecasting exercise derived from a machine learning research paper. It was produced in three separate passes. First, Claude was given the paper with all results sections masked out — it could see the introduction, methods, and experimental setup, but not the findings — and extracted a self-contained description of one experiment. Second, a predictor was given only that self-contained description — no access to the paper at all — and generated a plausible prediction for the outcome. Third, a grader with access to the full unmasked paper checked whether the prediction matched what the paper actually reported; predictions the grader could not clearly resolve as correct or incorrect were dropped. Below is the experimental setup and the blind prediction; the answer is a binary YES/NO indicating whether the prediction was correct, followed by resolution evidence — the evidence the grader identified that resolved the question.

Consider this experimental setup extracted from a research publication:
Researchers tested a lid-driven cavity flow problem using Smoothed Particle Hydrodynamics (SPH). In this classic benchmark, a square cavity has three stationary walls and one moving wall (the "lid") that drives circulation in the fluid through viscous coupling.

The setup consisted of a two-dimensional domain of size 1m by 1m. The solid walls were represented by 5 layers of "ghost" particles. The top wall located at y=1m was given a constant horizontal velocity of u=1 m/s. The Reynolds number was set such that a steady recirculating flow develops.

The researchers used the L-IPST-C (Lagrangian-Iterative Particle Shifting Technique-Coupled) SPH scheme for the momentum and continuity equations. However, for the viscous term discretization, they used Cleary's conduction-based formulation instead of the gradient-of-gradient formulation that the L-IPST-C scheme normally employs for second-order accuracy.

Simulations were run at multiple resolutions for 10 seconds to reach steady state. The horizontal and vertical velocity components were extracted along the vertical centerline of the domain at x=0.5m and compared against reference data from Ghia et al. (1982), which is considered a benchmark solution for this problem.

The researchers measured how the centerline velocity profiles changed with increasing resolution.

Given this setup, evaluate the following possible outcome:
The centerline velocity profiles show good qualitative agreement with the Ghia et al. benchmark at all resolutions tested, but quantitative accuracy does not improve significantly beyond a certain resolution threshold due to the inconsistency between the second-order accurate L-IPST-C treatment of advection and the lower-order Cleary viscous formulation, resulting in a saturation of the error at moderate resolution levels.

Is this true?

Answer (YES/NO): NO